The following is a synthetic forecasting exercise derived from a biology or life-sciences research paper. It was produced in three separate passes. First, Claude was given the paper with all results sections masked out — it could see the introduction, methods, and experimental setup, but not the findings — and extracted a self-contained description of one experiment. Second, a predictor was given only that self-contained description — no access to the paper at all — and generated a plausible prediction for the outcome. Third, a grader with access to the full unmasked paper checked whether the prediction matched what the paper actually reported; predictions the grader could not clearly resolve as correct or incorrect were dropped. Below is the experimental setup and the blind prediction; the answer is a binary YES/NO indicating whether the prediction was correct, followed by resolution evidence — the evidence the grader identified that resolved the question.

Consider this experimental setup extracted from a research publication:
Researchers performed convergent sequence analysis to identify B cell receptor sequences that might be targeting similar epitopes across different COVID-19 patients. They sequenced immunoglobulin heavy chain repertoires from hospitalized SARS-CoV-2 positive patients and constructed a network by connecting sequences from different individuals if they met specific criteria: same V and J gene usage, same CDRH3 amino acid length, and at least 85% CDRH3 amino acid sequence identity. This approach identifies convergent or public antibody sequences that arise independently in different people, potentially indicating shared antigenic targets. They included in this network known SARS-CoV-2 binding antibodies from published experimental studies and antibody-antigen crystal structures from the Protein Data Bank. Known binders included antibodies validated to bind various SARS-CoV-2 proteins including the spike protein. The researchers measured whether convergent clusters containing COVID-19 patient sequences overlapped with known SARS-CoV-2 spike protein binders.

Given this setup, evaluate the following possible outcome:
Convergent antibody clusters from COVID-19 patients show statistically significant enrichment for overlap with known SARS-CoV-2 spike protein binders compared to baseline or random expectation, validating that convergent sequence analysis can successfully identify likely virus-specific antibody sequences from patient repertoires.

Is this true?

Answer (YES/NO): NO